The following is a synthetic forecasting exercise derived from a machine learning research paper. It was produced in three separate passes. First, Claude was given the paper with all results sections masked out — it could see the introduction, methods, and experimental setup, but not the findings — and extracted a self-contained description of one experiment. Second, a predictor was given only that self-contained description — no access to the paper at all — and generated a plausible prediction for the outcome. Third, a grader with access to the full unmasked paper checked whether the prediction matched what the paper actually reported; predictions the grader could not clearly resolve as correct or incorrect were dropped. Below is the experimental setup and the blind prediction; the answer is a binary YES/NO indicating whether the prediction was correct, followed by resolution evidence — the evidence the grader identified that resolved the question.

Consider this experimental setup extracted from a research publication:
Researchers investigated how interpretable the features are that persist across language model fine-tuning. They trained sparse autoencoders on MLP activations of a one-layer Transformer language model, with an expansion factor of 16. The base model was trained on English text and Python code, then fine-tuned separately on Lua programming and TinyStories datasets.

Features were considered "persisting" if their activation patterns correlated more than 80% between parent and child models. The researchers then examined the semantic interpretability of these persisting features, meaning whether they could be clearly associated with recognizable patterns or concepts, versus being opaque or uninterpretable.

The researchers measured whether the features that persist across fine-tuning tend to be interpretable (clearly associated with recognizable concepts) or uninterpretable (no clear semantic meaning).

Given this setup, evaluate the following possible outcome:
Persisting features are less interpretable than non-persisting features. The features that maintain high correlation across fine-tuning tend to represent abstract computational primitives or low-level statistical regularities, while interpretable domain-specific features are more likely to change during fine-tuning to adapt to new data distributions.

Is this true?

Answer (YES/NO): NO